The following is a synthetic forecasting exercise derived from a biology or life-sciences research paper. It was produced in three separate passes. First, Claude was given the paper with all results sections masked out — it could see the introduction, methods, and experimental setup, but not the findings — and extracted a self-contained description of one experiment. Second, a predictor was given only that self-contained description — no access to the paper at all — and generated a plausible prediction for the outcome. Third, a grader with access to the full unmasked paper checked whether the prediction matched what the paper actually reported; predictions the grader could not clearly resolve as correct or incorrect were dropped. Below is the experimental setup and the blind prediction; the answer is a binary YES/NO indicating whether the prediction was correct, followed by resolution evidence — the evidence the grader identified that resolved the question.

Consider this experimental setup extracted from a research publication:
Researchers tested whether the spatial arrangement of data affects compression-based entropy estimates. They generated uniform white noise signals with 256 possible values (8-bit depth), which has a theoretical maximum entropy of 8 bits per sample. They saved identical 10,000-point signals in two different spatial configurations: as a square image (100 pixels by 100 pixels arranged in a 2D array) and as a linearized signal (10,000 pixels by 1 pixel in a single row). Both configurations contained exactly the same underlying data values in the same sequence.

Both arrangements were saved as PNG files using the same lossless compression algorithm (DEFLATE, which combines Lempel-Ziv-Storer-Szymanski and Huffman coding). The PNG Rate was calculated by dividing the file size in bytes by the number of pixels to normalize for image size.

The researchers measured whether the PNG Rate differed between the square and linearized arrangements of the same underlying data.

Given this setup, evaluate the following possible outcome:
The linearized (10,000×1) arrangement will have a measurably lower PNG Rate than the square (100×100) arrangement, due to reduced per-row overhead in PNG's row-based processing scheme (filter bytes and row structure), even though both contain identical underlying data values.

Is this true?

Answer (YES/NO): NO